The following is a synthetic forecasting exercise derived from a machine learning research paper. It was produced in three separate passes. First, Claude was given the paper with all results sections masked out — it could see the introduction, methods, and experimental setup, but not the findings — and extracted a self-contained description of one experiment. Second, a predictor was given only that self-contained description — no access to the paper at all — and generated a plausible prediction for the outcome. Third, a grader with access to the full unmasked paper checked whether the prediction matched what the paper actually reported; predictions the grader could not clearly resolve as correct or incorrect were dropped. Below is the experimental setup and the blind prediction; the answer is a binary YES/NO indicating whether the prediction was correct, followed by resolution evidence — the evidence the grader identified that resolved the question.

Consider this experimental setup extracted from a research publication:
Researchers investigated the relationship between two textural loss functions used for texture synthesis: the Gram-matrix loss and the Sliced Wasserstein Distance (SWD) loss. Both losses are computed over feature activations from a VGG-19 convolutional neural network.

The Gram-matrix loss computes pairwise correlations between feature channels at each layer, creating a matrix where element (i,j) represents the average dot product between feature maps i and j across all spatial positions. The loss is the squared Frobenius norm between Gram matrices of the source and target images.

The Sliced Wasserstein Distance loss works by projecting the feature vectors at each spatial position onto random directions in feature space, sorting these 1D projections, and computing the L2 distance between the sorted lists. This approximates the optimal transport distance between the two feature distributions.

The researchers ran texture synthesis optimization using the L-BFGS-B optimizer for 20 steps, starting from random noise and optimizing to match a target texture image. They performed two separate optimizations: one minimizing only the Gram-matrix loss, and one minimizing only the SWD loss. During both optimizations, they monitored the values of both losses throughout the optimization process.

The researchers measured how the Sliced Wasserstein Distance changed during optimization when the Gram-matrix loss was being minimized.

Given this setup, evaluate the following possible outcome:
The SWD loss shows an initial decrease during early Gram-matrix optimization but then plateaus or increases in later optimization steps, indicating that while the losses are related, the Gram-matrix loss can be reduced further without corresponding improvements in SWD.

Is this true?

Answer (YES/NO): YES